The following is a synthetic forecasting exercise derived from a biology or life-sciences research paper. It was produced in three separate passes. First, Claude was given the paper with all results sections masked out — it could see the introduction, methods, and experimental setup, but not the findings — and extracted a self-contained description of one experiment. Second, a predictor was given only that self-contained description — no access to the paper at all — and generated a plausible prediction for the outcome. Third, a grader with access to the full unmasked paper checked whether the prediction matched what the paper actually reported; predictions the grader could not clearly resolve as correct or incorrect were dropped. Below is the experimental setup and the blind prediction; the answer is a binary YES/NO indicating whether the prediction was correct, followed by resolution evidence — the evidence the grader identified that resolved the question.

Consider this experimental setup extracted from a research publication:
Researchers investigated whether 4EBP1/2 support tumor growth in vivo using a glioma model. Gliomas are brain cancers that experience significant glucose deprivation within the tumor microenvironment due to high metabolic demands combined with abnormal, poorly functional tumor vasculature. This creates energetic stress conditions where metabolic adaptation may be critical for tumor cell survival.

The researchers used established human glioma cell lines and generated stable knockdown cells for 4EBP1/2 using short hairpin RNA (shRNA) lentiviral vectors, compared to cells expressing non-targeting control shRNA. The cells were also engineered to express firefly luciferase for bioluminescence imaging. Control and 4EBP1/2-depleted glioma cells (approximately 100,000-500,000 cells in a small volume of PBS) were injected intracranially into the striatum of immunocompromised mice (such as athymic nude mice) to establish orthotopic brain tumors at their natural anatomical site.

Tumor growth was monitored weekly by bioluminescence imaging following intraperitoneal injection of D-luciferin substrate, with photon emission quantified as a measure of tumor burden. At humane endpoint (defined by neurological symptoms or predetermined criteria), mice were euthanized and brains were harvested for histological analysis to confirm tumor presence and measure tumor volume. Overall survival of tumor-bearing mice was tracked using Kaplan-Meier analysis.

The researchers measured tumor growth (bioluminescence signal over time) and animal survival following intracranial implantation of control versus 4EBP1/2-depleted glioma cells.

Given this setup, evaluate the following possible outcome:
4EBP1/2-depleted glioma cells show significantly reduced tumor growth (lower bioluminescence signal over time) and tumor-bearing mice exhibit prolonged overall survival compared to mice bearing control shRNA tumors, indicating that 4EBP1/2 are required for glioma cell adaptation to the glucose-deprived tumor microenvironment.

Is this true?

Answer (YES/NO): YES